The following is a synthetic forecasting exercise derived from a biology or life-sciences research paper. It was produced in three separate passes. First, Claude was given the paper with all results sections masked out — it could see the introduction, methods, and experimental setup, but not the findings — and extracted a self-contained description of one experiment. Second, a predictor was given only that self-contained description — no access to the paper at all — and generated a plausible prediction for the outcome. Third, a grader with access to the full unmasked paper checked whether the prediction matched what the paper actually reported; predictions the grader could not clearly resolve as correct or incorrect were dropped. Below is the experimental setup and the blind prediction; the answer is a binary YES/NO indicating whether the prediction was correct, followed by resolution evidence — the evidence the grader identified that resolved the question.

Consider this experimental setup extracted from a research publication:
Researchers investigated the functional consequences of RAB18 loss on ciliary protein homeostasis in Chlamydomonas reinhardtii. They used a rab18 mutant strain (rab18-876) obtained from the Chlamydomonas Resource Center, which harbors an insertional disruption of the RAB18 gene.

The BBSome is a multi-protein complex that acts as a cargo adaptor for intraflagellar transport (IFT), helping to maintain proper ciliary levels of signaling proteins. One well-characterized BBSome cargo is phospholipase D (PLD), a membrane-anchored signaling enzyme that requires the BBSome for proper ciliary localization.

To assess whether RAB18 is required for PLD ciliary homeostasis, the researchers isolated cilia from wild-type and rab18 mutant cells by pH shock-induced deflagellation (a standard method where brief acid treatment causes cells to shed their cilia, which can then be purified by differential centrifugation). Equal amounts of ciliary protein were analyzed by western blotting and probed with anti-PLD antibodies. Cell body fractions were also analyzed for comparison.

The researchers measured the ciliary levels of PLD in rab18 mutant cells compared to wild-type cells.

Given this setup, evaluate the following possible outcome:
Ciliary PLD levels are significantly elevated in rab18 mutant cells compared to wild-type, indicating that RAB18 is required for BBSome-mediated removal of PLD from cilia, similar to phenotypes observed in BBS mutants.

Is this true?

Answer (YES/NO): YES